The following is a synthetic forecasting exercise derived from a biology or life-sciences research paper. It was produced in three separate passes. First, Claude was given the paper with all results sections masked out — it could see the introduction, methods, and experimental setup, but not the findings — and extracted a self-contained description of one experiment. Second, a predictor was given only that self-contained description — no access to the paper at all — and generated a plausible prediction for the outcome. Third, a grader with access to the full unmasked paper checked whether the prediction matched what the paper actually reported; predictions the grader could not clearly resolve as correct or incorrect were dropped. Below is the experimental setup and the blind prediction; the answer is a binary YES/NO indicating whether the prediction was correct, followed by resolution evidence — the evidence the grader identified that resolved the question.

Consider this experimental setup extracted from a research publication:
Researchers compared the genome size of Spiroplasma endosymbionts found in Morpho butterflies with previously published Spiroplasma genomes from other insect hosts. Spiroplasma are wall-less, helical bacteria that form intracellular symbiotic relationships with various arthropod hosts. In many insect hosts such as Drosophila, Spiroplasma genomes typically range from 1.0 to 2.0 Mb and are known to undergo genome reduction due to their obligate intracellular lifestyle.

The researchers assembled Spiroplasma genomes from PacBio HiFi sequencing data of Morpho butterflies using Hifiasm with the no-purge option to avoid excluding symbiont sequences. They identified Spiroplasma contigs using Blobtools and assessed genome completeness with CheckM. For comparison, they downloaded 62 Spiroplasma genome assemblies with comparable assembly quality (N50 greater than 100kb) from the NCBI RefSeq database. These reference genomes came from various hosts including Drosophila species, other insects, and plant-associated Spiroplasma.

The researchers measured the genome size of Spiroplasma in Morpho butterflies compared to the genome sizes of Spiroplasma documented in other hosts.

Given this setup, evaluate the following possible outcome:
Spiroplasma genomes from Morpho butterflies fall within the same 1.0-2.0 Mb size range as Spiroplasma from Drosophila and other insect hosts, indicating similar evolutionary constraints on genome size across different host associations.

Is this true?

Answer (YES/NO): NO